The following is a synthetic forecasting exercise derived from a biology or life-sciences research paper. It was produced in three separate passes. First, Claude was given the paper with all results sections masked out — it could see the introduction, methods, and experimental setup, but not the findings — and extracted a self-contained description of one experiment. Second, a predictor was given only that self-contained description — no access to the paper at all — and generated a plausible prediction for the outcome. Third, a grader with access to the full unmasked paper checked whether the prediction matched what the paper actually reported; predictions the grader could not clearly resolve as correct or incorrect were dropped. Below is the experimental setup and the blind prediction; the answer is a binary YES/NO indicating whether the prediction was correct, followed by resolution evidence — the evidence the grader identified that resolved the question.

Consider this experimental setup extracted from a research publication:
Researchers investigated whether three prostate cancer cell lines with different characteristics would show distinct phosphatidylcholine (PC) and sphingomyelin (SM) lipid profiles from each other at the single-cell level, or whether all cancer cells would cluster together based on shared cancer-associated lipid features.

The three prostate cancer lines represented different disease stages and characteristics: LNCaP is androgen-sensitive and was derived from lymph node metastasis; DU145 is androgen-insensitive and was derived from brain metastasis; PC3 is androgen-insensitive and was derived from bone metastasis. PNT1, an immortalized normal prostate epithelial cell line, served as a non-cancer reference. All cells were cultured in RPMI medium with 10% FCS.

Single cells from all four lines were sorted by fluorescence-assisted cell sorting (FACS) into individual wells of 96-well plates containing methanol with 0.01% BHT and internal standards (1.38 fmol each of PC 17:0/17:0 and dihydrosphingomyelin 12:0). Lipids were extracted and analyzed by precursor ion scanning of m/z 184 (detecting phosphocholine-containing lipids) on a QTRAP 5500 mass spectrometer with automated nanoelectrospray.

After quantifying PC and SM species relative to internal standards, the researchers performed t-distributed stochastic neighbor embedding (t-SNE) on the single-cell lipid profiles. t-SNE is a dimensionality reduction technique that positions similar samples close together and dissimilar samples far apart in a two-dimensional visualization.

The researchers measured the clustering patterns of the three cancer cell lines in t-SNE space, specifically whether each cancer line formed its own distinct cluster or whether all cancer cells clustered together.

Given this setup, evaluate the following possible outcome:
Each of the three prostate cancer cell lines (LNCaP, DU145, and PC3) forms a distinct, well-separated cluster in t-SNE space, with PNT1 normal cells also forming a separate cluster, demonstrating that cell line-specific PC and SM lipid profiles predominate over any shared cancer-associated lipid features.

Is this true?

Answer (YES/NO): NO